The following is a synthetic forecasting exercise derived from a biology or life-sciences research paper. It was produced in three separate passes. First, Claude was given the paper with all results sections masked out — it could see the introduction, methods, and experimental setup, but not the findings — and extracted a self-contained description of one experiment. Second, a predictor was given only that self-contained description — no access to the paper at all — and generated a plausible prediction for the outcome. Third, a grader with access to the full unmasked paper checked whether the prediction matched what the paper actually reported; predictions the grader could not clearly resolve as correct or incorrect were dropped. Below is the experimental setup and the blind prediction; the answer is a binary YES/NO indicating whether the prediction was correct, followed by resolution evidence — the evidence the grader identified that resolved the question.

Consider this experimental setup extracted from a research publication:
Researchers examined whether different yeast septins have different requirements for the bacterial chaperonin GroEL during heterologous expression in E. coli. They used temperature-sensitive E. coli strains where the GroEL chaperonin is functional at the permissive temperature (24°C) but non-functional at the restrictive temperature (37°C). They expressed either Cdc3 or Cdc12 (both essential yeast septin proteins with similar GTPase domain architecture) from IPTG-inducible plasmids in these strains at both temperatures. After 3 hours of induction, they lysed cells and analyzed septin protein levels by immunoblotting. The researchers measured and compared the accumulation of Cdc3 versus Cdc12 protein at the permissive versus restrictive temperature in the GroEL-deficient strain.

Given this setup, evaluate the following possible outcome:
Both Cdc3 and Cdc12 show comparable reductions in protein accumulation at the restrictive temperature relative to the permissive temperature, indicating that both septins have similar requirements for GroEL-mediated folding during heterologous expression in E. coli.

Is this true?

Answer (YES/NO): NO